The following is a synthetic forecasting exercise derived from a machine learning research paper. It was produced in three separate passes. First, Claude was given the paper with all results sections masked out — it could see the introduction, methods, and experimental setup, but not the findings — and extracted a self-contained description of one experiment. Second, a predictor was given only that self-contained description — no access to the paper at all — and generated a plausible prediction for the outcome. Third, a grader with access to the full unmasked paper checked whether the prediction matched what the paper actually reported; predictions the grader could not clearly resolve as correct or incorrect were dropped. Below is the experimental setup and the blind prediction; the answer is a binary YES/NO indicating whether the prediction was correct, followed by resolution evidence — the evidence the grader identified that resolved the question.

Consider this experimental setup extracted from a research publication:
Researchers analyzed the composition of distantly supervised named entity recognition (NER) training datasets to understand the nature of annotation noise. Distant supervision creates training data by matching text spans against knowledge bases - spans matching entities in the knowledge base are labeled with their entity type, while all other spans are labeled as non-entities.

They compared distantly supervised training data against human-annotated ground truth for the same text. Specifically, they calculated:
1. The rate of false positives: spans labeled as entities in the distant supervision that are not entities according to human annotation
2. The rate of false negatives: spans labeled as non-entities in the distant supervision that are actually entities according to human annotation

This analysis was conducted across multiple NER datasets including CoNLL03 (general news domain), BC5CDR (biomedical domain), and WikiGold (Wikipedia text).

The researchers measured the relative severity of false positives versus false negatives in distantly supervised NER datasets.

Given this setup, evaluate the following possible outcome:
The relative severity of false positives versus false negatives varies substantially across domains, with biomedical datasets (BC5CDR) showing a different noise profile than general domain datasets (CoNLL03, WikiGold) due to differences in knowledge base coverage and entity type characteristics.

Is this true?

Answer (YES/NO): NO